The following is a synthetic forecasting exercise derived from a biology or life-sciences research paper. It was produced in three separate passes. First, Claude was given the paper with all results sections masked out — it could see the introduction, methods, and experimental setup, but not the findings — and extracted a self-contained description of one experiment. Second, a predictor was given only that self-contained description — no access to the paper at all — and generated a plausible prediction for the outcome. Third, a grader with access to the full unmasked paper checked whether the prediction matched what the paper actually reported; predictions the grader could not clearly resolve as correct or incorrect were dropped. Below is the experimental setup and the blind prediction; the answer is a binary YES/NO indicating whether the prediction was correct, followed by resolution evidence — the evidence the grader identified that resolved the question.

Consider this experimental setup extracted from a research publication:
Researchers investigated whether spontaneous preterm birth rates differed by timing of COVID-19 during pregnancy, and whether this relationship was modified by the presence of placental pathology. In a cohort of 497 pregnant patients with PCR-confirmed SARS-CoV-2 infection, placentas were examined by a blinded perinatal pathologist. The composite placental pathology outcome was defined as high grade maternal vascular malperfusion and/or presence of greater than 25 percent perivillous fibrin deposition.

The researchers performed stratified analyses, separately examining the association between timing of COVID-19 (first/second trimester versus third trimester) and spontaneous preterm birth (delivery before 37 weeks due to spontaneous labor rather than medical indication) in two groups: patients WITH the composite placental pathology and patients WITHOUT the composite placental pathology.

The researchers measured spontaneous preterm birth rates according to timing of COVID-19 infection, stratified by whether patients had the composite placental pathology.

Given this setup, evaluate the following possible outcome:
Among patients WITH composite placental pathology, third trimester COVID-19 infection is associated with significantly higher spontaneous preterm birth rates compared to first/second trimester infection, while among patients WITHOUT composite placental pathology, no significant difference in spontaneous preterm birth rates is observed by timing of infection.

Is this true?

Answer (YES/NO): NO